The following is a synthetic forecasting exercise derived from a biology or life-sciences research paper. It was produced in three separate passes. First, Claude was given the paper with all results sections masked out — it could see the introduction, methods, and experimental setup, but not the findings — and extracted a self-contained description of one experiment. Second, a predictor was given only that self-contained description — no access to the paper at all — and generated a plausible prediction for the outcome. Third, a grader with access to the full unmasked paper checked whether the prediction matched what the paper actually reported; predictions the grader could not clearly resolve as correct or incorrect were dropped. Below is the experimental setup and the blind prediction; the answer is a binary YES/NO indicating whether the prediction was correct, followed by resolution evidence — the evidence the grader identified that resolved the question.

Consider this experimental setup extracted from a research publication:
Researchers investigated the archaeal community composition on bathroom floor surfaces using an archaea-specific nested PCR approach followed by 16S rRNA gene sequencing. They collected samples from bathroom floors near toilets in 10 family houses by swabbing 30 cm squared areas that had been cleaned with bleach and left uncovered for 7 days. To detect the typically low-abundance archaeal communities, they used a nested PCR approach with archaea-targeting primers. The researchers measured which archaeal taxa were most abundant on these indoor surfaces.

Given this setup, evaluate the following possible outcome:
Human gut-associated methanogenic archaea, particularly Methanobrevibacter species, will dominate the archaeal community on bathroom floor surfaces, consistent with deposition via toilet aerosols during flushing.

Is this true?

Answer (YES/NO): NO